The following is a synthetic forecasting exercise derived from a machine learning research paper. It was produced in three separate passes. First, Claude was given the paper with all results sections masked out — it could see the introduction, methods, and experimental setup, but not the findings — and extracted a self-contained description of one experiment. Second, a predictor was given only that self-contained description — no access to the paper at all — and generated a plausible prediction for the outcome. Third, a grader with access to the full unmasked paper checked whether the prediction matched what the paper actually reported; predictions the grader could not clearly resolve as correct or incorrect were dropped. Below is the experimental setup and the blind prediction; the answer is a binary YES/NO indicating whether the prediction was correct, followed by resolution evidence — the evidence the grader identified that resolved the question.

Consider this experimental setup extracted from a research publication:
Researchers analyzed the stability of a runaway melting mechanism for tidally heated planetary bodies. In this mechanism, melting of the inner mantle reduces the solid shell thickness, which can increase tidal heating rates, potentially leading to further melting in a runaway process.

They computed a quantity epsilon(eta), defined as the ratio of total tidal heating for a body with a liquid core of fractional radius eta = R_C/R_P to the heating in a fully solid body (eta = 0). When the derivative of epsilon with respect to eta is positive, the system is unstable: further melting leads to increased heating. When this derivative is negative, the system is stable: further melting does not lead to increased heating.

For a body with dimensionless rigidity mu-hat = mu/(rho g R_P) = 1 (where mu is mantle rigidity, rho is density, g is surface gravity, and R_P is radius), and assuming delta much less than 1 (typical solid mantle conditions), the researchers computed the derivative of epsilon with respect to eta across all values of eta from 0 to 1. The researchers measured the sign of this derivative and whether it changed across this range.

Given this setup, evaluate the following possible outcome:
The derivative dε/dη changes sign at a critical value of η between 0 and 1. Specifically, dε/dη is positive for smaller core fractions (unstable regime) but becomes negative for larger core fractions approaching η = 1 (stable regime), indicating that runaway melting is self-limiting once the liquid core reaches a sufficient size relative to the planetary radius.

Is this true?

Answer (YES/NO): YES